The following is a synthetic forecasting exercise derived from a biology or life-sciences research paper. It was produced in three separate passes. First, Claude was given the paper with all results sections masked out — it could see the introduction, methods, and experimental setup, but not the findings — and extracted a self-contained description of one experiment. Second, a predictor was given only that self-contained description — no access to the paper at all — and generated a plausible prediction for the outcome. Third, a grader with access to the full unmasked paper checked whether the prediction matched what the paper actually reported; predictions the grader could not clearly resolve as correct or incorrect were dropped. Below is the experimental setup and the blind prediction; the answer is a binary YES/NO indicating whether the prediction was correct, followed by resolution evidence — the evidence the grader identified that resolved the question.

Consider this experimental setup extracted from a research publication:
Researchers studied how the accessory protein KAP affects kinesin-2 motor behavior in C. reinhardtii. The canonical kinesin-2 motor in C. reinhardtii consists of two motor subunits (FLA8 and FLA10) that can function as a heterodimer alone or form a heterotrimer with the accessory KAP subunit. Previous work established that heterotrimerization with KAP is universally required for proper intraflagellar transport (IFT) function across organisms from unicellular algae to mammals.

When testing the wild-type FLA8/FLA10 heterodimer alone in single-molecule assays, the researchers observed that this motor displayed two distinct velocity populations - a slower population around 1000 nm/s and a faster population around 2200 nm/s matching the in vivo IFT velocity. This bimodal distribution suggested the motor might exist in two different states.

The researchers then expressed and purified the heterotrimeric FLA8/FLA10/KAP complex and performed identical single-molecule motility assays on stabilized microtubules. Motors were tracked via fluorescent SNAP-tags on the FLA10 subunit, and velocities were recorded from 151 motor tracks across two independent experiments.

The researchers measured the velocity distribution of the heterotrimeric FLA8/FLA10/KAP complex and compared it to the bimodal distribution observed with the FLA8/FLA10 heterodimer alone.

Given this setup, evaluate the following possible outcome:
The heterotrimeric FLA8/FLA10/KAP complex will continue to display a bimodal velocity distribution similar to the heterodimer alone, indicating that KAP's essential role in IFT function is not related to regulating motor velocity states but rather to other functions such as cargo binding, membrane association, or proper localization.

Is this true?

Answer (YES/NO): NO